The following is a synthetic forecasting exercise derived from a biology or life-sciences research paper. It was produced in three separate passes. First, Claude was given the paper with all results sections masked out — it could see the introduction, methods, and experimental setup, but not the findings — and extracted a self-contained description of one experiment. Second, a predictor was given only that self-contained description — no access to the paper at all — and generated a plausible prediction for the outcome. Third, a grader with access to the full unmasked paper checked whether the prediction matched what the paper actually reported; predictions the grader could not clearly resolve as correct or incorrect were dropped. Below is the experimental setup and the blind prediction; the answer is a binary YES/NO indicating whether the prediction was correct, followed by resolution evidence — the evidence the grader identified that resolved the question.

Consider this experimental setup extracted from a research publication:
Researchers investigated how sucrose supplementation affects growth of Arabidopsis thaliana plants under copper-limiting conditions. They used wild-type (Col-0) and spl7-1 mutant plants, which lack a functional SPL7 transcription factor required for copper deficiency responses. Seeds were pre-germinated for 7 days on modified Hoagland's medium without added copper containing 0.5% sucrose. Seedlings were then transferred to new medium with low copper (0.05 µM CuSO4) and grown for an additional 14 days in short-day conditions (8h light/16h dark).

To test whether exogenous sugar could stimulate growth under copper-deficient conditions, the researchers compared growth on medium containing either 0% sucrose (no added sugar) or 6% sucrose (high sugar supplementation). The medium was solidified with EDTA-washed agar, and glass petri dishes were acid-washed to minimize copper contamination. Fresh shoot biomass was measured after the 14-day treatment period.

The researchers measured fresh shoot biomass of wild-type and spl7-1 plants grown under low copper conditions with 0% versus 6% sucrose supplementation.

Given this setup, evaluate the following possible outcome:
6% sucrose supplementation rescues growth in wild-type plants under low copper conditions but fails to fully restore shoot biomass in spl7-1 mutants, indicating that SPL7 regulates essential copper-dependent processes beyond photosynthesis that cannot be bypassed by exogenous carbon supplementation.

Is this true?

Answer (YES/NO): YES